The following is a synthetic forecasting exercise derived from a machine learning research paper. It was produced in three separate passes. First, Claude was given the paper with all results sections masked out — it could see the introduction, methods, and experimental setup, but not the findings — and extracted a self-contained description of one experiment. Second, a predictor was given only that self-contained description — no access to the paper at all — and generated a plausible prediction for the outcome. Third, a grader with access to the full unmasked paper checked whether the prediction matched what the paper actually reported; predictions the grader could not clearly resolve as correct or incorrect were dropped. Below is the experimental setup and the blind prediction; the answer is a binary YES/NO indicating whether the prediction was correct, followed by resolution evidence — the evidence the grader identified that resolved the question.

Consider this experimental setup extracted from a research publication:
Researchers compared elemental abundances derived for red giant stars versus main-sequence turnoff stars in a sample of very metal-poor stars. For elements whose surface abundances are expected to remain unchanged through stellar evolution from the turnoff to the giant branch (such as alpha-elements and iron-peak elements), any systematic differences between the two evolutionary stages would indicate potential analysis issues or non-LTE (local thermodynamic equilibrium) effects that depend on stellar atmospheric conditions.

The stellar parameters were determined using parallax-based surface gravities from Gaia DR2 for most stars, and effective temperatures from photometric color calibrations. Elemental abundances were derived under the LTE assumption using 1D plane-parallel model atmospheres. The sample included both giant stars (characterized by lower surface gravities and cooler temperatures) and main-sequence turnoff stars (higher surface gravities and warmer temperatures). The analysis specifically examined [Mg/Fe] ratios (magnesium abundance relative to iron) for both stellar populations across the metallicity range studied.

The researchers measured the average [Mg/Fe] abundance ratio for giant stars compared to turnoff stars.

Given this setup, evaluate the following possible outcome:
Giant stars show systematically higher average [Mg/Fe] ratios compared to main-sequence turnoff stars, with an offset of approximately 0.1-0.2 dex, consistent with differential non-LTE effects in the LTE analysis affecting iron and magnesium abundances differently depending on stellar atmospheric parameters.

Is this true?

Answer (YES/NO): YES